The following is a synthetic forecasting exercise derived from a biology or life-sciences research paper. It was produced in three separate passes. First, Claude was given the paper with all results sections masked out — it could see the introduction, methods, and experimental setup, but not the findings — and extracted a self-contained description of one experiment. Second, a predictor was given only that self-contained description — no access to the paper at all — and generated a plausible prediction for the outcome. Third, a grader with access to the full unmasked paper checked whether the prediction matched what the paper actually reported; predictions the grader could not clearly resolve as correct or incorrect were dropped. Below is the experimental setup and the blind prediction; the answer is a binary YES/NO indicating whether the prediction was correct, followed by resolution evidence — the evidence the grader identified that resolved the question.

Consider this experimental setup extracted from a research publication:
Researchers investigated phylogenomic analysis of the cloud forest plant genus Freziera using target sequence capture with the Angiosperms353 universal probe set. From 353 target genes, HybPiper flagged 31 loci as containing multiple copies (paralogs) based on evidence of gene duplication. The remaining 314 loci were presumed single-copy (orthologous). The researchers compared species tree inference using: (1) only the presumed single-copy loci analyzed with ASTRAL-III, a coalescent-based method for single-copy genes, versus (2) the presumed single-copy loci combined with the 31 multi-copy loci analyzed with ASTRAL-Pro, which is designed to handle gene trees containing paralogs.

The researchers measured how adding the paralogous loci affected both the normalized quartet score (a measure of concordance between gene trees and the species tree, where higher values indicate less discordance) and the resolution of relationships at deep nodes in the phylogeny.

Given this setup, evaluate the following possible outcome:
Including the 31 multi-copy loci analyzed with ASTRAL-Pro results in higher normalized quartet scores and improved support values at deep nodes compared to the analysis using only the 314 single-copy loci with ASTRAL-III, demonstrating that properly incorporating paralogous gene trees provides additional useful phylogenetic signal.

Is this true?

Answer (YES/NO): NO